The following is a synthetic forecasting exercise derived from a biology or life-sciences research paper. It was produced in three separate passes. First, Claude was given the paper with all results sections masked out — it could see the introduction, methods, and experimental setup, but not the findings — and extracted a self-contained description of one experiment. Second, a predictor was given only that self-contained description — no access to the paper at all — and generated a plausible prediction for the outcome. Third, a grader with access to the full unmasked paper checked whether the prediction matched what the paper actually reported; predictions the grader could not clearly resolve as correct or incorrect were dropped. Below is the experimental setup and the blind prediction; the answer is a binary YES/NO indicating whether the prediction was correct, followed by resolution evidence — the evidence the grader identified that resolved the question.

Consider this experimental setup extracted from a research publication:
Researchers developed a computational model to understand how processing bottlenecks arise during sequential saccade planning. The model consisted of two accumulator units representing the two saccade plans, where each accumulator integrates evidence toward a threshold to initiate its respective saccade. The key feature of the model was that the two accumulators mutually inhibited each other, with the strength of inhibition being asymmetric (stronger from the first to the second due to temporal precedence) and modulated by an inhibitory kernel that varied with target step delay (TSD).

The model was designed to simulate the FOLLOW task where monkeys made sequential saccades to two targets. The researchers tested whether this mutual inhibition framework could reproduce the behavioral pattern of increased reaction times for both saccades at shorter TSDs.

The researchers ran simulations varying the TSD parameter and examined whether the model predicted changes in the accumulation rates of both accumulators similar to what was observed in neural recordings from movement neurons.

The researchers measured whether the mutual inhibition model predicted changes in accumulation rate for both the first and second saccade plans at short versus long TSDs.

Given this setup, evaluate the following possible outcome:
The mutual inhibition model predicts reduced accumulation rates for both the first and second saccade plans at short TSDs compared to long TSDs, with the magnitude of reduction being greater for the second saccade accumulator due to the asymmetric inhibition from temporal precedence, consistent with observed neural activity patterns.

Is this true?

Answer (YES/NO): NO